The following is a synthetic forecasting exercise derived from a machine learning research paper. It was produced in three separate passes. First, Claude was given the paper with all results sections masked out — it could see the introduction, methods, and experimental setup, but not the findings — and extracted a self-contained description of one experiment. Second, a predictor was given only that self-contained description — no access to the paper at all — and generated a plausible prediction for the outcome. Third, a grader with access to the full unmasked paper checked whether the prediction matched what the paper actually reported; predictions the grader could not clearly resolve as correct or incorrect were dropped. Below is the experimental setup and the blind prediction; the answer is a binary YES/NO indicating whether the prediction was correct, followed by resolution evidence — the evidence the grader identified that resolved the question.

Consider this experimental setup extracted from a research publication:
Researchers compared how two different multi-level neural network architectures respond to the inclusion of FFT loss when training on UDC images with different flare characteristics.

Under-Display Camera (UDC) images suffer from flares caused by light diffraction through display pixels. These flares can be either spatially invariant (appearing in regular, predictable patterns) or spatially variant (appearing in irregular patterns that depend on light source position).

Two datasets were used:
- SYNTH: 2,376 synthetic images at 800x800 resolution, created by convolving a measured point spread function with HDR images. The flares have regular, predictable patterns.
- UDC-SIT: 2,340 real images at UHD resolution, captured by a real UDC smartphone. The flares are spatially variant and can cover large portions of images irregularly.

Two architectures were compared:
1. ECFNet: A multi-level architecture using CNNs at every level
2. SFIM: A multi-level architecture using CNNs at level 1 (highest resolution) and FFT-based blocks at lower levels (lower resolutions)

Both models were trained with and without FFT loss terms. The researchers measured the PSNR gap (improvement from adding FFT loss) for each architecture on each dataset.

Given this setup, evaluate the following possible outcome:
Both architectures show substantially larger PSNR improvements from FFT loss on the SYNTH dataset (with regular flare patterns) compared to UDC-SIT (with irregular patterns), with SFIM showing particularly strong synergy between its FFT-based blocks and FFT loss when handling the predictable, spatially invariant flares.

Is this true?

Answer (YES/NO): NO